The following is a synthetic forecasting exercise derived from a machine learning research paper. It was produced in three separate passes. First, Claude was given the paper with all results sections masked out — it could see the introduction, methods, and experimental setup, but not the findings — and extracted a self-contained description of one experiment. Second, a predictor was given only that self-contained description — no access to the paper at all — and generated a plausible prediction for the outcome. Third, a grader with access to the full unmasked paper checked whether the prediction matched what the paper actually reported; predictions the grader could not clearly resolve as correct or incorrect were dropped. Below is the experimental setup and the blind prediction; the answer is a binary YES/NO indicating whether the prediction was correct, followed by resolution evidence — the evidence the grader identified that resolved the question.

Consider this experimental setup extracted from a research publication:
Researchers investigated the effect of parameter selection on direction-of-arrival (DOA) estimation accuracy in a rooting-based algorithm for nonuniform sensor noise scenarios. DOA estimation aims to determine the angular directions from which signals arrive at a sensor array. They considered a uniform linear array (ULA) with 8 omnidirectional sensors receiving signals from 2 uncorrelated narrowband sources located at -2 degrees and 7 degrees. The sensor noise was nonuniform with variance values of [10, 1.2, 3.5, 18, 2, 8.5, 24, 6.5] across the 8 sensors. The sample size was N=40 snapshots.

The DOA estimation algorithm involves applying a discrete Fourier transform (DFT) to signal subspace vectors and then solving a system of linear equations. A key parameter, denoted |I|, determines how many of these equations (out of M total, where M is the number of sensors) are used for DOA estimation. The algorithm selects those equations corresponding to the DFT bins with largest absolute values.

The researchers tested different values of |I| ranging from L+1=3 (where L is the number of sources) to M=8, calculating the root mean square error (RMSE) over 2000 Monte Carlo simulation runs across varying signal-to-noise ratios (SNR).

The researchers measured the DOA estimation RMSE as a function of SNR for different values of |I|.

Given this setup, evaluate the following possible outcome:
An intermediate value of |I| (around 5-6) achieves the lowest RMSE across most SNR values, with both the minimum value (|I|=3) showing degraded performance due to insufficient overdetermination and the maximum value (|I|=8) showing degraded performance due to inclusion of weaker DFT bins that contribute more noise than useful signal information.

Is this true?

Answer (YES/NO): NO